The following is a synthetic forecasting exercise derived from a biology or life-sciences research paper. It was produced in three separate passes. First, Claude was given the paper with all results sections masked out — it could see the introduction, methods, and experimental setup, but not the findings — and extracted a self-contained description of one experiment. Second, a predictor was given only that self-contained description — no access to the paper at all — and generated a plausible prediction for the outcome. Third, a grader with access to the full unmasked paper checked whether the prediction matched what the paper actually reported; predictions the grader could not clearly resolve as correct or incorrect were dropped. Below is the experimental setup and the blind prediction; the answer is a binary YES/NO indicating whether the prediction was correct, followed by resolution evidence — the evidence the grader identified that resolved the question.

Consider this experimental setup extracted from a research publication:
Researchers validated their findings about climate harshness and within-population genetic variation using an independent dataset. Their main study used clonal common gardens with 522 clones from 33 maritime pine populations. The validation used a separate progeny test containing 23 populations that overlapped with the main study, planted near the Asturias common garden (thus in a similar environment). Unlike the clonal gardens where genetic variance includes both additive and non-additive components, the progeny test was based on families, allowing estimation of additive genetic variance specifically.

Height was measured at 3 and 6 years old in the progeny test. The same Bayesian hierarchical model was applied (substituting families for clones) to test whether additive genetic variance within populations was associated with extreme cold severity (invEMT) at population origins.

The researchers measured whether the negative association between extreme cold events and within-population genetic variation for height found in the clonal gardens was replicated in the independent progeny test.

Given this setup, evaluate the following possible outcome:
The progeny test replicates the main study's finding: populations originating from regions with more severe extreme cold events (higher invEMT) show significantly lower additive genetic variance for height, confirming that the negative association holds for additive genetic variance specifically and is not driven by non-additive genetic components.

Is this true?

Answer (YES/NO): YES